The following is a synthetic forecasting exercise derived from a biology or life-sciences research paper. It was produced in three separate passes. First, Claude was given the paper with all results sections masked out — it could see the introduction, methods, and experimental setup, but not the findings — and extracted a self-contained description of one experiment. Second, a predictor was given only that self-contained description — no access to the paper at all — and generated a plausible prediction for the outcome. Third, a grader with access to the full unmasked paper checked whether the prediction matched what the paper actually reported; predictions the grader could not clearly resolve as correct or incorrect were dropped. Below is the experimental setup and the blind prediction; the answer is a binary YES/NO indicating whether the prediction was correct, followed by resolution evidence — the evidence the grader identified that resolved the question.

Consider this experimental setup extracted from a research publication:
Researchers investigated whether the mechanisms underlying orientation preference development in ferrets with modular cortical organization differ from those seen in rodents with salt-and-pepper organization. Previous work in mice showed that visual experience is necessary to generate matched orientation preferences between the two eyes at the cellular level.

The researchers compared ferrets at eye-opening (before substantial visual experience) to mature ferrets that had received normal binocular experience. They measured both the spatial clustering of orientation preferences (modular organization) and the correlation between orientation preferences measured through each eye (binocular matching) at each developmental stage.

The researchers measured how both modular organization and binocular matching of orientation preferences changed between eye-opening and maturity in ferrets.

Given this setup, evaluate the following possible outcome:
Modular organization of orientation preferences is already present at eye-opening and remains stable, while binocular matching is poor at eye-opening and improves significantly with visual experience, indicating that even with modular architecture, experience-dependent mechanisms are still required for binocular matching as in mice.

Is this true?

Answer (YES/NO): YES